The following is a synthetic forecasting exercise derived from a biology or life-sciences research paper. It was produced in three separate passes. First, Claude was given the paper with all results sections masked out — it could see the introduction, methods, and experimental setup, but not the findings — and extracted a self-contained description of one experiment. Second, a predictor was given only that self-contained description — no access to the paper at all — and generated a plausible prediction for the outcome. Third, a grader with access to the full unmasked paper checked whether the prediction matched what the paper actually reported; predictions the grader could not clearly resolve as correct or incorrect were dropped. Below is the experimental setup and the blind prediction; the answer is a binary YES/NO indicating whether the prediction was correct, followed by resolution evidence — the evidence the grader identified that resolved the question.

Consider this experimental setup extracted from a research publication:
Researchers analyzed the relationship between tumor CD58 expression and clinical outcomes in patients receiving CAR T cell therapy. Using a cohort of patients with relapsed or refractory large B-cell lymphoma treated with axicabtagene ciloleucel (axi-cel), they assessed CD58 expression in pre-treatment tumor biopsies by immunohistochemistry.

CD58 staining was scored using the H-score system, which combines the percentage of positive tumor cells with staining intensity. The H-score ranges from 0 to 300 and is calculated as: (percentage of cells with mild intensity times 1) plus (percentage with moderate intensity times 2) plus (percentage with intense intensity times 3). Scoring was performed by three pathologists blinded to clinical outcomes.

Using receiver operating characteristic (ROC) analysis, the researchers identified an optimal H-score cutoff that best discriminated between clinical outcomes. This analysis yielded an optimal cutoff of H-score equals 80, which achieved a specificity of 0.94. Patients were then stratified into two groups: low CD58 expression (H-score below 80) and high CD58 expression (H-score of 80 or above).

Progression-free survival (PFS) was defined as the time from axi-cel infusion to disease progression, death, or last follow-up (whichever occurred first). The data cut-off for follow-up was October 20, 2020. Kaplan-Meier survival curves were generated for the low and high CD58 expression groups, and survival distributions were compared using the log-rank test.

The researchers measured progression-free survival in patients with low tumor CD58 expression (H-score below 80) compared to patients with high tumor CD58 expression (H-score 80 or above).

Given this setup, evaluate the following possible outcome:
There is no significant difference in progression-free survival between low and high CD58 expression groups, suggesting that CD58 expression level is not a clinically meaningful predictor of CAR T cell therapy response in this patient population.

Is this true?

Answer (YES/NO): NO